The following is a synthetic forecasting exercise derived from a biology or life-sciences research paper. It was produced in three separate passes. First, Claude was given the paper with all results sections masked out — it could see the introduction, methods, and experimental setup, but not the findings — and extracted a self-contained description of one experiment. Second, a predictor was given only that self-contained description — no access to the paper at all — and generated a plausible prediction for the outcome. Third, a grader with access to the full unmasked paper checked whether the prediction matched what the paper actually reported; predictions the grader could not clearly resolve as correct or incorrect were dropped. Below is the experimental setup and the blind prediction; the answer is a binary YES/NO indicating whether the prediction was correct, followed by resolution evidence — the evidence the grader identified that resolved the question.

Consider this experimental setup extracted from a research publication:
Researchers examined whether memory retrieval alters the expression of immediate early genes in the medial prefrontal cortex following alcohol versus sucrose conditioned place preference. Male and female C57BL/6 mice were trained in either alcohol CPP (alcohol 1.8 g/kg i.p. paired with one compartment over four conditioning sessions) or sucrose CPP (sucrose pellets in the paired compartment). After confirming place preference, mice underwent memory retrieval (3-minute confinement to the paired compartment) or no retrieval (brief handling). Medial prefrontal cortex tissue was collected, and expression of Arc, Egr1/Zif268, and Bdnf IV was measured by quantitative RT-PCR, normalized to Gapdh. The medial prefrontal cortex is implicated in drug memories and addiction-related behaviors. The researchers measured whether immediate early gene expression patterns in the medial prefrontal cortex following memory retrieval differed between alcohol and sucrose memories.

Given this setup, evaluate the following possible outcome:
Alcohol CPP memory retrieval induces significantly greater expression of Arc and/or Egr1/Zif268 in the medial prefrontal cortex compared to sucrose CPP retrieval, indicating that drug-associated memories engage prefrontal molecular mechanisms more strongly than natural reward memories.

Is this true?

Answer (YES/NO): NO